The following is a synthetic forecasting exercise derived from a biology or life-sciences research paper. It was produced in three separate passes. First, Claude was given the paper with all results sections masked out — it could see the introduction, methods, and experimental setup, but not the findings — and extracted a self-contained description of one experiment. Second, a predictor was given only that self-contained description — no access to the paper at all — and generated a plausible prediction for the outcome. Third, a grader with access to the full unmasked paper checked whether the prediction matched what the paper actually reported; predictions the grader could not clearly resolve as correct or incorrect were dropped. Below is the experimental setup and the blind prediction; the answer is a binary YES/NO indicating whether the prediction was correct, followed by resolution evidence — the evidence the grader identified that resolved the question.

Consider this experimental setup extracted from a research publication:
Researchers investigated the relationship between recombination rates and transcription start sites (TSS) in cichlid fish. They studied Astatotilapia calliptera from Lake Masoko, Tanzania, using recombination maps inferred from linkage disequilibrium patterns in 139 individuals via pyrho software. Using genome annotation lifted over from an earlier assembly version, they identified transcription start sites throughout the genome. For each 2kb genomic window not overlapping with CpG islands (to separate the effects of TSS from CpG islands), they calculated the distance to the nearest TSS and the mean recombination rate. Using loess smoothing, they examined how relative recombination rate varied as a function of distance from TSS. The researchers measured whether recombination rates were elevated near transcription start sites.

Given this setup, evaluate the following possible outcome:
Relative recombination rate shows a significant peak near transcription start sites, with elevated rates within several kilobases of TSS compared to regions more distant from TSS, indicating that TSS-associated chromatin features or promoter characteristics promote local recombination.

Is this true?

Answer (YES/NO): YES